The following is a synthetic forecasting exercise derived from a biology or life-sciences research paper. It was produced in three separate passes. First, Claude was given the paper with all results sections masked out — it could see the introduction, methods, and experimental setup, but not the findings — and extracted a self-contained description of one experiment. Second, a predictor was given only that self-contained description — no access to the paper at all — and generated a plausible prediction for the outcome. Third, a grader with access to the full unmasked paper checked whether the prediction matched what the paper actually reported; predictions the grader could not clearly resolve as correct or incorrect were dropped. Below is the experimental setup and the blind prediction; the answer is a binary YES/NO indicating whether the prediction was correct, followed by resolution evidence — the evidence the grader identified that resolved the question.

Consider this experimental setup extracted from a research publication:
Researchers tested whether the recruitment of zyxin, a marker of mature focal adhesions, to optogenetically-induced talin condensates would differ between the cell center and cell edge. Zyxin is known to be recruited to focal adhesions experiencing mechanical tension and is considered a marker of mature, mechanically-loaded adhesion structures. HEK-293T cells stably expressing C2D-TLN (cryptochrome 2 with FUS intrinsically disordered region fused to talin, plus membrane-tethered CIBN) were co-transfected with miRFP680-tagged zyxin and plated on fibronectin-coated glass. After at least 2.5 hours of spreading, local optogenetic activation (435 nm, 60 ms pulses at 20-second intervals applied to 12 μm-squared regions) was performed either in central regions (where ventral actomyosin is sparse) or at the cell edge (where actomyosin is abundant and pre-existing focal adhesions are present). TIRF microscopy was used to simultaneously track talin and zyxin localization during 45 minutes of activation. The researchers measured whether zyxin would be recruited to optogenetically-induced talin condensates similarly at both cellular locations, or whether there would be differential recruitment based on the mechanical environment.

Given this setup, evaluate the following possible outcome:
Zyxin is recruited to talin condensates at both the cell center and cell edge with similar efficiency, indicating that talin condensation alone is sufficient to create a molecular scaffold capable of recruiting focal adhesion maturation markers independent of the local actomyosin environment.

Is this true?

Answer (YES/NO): NO